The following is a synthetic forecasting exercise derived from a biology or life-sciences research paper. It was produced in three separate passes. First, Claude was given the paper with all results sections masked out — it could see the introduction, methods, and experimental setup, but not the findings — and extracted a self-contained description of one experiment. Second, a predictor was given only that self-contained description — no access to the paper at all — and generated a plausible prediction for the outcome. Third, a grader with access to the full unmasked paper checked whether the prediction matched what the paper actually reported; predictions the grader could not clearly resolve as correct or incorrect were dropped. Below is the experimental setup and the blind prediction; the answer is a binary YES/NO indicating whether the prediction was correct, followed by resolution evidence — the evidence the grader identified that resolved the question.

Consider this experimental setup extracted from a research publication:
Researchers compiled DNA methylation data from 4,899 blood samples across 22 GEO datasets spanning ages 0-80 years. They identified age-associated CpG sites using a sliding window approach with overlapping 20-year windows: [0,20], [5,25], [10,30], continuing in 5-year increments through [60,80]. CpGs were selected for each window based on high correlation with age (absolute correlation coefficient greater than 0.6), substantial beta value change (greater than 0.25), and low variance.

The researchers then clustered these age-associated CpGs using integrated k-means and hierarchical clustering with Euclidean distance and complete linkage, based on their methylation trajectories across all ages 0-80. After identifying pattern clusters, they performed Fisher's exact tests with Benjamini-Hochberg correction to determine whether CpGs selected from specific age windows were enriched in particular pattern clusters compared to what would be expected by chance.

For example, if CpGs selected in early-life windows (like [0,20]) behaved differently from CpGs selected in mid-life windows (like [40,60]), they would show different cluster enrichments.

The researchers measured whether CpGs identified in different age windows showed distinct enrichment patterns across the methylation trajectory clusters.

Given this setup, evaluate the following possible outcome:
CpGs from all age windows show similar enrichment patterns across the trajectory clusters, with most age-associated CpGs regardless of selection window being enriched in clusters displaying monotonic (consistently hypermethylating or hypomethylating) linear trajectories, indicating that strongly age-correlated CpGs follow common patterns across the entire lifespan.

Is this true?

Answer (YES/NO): NO